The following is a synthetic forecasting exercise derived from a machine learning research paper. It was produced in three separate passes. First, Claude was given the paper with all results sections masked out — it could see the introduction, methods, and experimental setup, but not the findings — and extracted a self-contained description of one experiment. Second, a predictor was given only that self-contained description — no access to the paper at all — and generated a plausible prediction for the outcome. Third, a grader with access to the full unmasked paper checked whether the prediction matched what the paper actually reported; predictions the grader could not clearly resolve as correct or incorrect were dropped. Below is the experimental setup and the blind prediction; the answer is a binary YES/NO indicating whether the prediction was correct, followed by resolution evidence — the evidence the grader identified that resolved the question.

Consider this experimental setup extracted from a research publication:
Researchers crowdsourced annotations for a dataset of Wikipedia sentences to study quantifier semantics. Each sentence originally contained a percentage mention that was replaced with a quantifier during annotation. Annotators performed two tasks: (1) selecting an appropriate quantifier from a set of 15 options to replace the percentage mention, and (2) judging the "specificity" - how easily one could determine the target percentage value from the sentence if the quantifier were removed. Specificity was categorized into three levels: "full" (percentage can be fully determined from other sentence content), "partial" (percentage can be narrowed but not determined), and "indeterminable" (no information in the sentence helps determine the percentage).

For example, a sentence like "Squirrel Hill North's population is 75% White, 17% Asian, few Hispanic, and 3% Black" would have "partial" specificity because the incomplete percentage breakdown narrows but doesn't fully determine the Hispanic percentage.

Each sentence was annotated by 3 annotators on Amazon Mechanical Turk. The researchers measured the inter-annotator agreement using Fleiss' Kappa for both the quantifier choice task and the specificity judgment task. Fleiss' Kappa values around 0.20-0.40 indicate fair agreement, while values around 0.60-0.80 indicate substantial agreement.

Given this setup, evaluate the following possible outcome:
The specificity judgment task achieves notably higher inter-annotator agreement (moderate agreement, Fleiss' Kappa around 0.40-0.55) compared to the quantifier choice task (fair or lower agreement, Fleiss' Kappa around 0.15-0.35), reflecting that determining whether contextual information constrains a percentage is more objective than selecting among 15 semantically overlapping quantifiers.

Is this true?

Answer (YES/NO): NO